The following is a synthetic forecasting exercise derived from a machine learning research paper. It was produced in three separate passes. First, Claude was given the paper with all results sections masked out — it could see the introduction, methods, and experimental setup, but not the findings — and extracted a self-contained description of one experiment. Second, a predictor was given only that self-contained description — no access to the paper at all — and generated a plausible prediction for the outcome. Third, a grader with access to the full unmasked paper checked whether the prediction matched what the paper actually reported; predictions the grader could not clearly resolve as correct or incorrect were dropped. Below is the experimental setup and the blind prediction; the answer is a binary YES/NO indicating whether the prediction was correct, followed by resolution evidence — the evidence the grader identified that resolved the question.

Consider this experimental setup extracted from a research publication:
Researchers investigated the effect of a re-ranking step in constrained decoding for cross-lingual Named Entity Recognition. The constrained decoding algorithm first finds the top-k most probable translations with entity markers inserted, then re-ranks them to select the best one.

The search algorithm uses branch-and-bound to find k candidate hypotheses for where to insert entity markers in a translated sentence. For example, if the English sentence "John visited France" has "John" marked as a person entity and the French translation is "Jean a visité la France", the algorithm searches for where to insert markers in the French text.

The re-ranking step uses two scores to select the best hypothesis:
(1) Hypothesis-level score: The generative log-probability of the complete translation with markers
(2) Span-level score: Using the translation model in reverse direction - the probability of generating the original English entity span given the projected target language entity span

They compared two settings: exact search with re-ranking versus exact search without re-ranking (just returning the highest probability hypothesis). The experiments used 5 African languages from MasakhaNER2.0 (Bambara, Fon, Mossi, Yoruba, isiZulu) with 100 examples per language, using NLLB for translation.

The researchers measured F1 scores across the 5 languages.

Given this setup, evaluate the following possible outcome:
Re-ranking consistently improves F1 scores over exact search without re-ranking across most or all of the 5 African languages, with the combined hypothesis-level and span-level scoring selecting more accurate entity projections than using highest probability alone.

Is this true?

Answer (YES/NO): YES